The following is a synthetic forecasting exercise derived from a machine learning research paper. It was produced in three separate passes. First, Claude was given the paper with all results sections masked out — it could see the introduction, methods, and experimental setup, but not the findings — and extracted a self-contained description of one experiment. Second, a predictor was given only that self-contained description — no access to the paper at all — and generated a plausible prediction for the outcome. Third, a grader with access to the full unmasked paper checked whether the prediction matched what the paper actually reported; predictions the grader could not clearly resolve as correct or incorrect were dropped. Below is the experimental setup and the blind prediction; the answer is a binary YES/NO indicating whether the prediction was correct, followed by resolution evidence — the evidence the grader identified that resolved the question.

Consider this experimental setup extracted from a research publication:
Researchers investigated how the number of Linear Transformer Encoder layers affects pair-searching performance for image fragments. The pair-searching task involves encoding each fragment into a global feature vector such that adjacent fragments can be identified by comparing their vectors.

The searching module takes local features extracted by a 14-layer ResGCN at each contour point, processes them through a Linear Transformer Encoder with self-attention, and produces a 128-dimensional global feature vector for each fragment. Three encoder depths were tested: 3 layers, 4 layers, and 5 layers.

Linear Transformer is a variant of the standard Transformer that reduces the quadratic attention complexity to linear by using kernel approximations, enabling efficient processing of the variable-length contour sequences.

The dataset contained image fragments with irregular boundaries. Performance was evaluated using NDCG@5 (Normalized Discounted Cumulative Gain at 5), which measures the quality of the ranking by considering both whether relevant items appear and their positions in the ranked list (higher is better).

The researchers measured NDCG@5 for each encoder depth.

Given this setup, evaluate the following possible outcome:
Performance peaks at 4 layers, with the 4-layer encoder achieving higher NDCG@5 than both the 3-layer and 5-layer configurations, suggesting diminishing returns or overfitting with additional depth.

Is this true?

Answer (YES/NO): NO